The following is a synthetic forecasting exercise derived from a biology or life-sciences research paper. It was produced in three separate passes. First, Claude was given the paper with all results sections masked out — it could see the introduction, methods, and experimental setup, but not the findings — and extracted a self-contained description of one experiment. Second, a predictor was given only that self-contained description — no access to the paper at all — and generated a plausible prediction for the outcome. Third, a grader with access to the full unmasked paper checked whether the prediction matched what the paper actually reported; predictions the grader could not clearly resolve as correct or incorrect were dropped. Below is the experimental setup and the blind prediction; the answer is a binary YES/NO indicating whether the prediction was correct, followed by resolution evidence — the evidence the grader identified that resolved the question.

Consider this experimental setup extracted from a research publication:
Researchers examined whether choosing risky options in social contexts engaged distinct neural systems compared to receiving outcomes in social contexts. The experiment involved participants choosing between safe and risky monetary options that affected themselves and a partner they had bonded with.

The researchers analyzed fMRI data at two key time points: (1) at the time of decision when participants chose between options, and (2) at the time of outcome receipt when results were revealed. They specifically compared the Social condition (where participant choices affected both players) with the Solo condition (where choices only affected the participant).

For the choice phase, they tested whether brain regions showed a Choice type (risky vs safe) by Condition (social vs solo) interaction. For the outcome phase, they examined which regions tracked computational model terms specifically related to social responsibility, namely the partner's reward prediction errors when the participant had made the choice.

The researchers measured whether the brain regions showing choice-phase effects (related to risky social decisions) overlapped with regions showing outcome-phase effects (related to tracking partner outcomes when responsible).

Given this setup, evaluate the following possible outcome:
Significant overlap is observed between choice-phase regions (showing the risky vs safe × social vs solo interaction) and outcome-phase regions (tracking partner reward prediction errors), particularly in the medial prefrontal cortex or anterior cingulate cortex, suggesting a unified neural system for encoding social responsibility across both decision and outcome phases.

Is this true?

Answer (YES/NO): NO